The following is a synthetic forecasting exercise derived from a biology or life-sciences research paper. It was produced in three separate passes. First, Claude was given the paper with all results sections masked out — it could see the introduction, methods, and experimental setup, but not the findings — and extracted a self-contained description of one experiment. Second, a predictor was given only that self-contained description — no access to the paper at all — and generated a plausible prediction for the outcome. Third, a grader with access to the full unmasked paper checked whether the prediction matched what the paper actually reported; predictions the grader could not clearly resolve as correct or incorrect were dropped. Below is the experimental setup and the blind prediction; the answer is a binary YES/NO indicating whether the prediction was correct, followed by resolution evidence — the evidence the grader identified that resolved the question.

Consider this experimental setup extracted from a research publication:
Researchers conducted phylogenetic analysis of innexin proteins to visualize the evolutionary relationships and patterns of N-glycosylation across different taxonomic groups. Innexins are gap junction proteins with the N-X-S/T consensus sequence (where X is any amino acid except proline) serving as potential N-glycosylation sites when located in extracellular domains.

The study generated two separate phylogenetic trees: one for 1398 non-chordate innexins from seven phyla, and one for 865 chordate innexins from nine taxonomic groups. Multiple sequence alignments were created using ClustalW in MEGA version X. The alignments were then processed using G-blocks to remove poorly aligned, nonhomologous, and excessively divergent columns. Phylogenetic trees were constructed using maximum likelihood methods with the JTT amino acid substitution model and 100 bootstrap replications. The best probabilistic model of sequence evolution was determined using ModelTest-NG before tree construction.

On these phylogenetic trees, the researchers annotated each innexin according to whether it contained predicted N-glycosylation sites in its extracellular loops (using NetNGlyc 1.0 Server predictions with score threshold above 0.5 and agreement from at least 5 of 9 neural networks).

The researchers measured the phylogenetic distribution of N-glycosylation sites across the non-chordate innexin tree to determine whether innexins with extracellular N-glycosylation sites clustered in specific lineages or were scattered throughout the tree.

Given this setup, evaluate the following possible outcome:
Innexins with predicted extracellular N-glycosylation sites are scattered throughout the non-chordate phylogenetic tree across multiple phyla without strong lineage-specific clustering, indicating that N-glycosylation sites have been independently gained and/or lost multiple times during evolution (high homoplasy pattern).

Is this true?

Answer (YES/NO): YES